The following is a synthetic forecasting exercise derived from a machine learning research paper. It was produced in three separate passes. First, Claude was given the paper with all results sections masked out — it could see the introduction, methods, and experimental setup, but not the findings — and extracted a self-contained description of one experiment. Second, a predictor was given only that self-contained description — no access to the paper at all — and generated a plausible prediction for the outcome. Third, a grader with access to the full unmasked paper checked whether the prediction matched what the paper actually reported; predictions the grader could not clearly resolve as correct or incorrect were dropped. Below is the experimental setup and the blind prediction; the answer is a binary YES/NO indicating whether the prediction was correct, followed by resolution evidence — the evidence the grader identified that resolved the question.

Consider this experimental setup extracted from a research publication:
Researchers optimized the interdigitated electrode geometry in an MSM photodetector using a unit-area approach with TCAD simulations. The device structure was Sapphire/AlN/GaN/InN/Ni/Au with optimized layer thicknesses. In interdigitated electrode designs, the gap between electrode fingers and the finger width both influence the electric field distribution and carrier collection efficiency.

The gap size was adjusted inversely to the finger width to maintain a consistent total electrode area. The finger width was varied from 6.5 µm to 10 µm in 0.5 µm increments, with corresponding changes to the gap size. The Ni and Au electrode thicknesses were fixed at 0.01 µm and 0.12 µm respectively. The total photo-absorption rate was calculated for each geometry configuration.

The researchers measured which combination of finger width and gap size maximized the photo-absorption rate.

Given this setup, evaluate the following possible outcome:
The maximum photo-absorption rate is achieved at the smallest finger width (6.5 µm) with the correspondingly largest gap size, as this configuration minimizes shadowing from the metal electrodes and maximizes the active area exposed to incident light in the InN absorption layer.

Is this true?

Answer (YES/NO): NO